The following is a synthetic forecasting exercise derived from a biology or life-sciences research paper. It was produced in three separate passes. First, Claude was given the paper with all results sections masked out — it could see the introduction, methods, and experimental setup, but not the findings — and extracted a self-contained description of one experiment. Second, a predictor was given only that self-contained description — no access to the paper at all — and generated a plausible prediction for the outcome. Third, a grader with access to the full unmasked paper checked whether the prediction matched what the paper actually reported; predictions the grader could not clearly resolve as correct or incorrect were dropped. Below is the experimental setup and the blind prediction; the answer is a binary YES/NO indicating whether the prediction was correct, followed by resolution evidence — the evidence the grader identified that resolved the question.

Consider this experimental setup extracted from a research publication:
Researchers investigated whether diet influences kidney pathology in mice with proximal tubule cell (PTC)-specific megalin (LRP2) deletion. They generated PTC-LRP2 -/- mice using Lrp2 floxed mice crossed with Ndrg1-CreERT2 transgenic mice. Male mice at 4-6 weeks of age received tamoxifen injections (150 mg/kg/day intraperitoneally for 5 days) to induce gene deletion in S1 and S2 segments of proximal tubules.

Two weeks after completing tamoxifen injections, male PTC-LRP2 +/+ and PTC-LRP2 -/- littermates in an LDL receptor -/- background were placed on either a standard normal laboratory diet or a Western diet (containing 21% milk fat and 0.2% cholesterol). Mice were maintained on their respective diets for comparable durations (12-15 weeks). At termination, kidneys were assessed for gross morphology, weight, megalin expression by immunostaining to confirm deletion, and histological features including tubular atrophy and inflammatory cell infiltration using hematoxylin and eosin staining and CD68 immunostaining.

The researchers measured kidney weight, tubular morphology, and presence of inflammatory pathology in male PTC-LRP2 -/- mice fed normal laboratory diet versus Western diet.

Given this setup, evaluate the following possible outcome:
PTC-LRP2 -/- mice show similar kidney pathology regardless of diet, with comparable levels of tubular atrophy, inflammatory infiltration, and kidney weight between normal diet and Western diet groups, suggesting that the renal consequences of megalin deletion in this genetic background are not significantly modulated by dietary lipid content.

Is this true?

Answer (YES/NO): NO